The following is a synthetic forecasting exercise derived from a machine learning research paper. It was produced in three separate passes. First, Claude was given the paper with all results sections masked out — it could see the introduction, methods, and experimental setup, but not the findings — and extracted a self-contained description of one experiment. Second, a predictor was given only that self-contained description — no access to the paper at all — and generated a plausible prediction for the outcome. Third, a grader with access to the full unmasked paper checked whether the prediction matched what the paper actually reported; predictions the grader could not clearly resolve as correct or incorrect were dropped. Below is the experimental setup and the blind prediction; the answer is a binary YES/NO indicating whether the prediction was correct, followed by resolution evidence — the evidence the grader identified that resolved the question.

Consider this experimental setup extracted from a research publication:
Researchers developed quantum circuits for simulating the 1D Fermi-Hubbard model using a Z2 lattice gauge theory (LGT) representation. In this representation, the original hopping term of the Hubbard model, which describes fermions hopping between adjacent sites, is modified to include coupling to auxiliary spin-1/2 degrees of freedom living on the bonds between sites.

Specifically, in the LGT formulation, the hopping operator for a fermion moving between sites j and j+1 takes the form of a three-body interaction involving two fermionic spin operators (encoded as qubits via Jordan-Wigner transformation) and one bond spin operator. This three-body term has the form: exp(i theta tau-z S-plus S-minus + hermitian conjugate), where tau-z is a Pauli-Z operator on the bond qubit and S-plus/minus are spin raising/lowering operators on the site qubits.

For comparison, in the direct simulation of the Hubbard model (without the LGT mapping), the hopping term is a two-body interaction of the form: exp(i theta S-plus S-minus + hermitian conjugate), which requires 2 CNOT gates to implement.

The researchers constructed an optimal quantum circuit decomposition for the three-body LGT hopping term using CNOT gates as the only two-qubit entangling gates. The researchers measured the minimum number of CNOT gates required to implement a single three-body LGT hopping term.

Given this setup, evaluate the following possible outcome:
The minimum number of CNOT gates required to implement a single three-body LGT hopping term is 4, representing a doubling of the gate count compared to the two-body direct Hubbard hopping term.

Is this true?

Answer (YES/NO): NO